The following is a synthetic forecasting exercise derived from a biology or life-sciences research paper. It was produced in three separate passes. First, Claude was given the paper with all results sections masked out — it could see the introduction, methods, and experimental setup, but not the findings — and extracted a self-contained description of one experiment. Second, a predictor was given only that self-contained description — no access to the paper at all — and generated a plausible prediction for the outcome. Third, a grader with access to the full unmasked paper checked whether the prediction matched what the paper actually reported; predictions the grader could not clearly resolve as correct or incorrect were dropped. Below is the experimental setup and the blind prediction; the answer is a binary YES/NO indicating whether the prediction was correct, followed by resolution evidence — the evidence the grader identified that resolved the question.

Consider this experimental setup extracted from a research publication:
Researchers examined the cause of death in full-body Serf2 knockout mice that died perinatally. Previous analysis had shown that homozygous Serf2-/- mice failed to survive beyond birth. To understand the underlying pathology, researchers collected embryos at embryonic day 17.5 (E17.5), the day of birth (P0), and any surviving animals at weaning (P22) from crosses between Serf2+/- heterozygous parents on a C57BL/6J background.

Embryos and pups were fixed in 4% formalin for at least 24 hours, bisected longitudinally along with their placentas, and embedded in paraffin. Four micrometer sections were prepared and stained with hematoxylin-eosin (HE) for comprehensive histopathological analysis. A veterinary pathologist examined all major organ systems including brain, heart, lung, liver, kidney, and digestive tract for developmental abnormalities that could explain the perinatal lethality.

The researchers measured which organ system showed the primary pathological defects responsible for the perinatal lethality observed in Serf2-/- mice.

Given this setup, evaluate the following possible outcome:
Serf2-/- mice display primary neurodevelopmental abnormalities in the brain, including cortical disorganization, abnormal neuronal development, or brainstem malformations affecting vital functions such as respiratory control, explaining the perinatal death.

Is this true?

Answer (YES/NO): NO